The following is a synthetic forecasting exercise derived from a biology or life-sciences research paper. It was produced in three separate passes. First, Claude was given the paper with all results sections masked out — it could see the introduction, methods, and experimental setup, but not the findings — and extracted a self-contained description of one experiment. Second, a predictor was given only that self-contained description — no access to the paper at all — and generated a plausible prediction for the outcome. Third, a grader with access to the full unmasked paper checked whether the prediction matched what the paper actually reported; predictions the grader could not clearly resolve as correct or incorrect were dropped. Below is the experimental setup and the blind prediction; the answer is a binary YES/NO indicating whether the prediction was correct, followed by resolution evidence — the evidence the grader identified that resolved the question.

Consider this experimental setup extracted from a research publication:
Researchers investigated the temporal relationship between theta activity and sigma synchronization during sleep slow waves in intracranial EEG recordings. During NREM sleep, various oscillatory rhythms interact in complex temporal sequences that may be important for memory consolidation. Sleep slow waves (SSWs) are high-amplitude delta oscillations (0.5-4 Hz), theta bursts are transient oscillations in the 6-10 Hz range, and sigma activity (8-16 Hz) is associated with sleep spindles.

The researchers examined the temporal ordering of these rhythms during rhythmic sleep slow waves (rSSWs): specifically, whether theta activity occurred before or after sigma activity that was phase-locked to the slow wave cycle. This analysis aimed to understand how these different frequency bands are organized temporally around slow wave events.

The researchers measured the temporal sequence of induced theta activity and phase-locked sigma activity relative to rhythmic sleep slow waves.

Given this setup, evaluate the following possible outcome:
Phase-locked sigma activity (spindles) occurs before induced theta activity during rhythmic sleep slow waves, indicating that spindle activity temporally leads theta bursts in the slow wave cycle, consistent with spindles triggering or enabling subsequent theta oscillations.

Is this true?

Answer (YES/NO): NO